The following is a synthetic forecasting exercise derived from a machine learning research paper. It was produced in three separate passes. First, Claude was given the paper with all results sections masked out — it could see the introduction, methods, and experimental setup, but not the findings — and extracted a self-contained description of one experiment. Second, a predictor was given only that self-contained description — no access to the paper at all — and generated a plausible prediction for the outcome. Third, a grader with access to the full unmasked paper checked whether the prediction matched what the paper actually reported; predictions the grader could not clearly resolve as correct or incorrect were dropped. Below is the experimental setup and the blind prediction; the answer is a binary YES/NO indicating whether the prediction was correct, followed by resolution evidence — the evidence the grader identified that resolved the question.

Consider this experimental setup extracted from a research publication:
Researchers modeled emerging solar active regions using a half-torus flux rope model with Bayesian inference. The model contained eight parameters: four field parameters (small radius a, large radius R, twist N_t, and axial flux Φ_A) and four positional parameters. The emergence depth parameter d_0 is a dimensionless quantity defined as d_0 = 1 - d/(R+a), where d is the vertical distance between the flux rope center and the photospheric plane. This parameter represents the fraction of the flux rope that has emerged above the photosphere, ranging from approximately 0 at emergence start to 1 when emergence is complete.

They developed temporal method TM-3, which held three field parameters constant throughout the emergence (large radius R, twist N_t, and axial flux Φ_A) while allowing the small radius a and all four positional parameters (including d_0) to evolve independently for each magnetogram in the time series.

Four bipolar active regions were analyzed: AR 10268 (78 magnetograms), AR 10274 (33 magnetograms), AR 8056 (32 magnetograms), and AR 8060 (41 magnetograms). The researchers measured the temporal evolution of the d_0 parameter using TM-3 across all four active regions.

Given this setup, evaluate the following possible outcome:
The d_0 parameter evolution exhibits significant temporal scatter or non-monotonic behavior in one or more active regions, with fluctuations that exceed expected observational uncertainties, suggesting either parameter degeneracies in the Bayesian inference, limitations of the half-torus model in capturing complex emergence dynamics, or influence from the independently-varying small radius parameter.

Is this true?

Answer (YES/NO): NO